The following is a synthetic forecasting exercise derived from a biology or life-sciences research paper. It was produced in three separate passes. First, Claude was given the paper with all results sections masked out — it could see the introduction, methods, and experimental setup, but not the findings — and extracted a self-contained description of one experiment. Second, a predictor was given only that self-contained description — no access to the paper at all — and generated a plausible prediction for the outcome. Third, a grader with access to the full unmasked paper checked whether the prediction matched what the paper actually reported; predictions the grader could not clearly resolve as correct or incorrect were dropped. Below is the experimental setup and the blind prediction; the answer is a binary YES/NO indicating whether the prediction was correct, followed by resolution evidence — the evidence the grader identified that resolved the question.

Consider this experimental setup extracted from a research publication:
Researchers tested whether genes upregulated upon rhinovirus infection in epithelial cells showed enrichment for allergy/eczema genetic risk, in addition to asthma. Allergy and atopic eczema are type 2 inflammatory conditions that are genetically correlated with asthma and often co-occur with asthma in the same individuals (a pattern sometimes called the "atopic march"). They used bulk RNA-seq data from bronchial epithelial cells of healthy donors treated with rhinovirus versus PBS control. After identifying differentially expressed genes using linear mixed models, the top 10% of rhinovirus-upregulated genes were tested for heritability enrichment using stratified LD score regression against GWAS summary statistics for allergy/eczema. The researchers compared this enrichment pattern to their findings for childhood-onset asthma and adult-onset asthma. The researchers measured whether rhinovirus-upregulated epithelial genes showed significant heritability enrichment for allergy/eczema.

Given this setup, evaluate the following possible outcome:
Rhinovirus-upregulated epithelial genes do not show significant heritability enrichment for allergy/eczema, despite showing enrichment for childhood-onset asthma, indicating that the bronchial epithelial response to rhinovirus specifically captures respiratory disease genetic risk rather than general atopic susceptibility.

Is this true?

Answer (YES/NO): NO